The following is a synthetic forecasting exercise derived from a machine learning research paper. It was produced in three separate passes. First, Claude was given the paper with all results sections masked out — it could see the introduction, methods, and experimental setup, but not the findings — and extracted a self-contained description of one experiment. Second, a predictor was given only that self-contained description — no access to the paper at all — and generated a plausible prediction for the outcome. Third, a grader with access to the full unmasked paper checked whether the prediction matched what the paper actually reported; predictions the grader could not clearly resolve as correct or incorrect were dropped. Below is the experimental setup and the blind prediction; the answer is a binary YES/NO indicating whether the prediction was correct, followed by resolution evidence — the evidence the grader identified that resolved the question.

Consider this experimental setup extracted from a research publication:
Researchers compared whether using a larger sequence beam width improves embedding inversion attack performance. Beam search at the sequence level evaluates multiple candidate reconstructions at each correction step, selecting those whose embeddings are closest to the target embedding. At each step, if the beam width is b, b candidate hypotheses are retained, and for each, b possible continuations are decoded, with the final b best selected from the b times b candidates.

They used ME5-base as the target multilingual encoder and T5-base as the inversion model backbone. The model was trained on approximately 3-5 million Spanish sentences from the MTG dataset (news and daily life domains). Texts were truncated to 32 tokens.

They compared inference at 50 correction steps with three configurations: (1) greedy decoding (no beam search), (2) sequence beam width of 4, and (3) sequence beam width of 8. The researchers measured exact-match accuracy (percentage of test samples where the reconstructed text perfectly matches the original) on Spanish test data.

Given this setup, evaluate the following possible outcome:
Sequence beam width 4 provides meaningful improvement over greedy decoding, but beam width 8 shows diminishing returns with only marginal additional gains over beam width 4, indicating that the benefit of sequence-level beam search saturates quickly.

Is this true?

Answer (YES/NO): YES